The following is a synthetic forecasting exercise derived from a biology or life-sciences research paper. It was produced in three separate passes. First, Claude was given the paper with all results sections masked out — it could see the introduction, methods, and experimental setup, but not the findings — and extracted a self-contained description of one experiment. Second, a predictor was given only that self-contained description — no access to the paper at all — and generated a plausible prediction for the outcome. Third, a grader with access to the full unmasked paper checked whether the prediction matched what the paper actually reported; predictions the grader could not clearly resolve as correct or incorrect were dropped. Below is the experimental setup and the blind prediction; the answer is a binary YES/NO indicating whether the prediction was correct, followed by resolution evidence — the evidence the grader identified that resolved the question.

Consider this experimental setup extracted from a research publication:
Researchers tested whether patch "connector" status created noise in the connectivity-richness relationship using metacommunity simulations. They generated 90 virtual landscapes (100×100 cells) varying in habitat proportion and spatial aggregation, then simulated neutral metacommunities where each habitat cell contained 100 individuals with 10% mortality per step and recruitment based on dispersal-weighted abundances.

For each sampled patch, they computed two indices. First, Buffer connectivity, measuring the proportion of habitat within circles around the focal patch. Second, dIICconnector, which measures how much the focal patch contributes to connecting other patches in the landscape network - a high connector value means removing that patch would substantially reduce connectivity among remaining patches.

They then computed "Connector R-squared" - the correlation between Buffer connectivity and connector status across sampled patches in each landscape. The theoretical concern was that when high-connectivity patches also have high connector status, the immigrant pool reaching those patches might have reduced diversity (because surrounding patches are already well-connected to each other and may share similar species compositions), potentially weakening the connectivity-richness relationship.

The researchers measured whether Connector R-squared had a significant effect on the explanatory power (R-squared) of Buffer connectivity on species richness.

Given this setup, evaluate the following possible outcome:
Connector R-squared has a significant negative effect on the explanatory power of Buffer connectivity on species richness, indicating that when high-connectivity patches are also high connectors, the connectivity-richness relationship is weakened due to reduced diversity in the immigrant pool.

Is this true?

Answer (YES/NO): NO